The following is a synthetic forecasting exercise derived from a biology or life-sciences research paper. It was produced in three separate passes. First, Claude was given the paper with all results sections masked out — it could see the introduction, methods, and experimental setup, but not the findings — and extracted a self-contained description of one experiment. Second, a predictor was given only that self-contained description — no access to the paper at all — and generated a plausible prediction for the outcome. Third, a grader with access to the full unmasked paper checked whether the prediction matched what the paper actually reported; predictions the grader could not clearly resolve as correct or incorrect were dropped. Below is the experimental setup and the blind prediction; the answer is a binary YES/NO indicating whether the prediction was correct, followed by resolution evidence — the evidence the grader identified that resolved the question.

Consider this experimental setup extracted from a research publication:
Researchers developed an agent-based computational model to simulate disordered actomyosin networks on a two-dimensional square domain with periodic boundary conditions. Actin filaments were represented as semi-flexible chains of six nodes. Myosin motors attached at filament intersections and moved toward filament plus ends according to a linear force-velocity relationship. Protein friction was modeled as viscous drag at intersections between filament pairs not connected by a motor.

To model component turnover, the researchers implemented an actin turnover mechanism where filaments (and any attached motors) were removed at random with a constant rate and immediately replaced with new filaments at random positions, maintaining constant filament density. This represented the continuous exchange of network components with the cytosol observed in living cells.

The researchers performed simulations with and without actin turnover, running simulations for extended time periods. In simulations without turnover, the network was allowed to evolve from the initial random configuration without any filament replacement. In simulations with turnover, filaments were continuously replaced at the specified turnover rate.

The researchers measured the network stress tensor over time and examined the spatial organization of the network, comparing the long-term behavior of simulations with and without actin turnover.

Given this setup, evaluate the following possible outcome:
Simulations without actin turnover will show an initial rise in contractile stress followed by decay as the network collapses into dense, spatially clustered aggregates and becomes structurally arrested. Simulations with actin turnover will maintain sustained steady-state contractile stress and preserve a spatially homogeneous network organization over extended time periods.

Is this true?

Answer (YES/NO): NO